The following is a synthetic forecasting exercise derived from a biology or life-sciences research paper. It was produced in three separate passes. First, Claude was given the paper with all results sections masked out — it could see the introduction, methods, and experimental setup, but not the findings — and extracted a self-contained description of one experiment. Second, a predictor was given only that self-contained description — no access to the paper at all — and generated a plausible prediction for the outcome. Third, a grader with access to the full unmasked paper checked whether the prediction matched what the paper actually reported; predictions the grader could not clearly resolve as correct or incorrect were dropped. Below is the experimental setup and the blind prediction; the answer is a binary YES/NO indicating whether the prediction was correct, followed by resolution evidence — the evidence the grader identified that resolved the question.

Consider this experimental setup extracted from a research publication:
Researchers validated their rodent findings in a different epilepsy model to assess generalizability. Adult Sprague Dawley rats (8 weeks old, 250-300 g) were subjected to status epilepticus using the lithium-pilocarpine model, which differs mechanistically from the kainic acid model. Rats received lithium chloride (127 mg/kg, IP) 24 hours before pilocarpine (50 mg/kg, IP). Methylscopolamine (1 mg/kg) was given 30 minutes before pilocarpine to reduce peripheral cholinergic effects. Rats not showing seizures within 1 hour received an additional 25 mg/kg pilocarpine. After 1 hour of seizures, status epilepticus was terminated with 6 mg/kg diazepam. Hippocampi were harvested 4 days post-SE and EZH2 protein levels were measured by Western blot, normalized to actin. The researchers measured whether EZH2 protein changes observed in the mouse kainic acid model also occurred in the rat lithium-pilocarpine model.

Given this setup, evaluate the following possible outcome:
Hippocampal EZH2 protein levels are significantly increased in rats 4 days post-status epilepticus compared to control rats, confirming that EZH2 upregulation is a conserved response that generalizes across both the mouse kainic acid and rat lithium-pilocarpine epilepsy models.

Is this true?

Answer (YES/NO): YES